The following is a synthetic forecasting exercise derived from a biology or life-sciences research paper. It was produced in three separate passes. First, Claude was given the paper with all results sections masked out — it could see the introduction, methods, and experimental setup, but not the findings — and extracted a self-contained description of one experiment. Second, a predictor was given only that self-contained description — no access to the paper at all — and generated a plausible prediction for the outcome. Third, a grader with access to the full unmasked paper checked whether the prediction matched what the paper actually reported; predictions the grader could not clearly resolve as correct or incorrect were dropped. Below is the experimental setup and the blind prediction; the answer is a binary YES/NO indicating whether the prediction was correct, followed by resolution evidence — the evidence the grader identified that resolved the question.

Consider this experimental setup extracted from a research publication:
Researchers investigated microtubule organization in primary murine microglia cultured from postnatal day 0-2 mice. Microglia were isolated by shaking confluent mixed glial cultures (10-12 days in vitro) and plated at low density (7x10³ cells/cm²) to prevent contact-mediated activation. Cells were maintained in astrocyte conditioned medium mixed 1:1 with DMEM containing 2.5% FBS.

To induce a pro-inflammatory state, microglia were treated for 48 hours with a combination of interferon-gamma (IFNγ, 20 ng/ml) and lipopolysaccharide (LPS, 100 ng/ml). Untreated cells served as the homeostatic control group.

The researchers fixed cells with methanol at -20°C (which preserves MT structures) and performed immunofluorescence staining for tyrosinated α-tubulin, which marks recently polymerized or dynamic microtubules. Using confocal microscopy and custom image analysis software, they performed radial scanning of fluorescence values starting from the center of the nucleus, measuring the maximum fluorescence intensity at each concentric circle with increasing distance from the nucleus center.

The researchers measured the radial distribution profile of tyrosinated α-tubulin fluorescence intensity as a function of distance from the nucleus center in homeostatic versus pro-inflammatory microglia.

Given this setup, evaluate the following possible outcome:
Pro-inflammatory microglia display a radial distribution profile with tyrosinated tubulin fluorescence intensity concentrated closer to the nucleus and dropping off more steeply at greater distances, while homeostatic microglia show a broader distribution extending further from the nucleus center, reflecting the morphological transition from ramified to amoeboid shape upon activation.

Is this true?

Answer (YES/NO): YES